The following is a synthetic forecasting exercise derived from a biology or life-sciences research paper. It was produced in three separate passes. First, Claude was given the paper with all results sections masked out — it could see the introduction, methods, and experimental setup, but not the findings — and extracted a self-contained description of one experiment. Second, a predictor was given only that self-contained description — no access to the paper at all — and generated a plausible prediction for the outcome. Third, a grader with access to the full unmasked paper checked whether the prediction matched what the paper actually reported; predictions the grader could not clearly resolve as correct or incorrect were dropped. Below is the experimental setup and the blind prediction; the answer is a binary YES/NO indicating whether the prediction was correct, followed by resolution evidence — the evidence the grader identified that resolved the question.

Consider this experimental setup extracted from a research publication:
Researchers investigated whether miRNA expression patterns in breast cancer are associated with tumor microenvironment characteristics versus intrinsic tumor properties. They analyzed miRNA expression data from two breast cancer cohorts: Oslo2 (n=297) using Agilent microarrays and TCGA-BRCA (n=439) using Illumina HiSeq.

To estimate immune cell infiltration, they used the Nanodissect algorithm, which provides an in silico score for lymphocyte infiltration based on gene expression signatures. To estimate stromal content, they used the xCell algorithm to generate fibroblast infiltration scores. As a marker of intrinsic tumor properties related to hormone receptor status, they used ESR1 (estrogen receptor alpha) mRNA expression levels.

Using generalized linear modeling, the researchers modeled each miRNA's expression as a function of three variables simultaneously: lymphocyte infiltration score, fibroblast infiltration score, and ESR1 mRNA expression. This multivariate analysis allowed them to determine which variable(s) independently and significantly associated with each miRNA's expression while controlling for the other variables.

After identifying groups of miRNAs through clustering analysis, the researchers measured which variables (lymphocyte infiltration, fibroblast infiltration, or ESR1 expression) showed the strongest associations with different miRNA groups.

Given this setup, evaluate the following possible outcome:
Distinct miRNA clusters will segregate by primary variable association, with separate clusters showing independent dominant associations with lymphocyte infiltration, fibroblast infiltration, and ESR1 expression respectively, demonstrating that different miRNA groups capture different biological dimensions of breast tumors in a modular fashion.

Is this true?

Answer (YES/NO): YES